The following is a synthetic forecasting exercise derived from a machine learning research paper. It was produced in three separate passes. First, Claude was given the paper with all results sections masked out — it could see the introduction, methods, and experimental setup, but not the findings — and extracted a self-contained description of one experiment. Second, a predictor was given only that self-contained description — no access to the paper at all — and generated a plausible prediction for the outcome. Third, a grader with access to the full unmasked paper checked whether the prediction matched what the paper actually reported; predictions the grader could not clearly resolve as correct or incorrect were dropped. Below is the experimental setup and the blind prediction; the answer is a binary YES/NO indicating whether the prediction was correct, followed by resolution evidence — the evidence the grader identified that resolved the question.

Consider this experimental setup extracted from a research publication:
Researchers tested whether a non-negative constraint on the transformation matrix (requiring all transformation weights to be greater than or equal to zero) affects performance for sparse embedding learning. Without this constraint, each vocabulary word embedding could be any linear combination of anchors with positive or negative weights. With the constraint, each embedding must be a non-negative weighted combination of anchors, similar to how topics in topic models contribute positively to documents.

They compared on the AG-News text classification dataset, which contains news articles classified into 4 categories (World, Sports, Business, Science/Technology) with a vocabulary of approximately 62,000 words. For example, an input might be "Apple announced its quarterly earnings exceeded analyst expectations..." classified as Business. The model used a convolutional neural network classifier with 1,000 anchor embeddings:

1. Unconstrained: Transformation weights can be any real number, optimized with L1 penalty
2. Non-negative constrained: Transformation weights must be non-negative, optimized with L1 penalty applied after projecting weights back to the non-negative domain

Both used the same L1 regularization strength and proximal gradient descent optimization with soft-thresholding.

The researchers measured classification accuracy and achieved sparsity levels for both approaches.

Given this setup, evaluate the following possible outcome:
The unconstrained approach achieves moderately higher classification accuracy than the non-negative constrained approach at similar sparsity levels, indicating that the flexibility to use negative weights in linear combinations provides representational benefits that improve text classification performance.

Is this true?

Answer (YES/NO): NO